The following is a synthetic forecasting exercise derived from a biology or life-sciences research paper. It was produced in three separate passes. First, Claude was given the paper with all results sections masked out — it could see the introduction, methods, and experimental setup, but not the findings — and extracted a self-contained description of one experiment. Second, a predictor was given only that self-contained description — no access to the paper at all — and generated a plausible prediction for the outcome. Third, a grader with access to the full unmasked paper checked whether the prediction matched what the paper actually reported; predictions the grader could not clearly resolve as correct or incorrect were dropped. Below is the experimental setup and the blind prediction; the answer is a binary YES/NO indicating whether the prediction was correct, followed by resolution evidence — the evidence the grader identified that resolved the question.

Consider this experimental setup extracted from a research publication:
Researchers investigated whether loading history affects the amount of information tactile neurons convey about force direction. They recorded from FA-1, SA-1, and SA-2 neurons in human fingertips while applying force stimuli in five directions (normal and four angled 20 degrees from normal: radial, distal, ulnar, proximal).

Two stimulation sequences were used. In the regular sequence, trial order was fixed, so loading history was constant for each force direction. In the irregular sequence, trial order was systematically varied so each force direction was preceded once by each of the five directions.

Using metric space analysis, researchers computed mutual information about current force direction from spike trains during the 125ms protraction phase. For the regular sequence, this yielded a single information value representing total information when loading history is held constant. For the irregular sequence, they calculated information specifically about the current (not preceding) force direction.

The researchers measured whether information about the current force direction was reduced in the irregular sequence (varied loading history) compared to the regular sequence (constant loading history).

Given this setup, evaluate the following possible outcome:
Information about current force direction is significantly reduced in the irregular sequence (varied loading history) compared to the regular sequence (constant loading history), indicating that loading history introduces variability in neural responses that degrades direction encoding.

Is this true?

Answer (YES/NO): YES